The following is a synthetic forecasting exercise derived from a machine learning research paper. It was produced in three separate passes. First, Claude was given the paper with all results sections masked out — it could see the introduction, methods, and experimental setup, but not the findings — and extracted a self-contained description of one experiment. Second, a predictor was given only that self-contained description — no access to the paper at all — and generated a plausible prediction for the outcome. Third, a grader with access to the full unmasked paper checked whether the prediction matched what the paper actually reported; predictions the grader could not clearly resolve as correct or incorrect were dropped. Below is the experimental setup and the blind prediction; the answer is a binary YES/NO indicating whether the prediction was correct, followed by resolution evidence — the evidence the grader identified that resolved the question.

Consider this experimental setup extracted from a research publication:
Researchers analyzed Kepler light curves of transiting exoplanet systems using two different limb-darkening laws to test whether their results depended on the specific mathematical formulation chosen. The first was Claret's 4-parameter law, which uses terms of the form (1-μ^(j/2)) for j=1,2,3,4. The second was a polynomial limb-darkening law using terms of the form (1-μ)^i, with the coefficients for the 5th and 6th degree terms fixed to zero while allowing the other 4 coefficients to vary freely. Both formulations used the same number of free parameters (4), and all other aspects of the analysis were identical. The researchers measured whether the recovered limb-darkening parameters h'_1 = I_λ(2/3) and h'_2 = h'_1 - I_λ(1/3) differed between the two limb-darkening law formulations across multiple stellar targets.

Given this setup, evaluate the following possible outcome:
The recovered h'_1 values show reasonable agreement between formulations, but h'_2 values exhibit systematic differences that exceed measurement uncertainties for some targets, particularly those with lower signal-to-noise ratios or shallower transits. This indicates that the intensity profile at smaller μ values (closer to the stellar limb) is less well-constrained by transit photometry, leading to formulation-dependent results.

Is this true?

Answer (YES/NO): NO